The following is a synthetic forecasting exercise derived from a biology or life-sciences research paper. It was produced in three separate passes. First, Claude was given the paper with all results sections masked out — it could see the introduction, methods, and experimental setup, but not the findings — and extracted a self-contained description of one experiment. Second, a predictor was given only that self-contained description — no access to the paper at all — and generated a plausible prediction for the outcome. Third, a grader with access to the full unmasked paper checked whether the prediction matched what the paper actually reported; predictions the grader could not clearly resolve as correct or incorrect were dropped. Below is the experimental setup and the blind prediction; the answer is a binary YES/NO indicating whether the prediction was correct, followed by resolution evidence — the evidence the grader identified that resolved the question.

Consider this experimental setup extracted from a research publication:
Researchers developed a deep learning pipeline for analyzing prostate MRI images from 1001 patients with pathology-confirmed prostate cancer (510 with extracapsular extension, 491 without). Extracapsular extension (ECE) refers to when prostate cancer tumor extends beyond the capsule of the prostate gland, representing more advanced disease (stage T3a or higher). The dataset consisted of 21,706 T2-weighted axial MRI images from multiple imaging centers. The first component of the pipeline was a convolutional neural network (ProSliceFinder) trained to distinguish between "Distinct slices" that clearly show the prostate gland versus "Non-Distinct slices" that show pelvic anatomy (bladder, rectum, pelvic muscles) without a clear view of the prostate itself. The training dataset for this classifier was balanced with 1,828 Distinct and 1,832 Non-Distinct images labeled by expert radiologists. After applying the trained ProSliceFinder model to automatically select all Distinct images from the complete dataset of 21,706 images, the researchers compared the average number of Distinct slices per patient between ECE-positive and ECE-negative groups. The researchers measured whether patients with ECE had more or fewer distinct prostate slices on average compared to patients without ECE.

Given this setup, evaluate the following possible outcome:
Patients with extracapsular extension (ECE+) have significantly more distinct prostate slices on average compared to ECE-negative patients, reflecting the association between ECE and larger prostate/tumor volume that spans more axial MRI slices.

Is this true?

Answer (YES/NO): NO